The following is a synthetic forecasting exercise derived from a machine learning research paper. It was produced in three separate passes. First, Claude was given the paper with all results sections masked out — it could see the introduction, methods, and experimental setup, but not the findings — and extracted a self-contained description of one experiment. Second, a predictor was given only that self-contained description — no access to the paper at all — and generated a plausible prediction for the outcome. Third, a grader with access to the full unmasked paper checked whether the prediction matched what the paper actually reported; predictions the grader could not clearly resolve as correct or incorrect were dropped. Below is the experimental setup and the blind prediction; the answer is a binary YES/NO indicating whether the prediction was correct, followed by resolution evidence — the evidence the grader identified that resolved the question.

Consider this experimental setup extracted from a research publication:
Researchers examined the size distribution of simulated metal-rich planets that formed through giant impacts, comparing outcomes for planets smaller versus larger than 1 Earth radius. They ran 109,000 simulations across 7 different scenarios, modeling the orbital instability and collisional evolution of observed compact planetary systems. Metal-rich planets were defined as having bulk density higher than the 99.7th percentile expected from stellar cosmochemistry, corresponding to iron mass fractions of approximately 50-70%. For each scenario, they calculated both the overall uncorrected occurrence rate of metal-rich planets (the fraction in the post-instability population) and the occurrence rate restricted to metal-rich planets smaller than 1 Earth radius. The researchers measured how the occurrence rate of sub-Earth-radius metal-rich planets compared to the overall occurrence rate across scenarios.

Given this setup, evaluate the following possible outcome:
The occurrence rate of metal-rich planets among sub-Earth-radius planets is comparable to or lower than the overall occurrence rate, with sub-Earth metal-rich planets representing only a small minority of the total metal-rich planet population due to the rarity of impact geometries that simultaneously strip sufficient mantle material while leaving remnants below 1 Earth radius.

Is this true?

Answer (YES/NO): NO